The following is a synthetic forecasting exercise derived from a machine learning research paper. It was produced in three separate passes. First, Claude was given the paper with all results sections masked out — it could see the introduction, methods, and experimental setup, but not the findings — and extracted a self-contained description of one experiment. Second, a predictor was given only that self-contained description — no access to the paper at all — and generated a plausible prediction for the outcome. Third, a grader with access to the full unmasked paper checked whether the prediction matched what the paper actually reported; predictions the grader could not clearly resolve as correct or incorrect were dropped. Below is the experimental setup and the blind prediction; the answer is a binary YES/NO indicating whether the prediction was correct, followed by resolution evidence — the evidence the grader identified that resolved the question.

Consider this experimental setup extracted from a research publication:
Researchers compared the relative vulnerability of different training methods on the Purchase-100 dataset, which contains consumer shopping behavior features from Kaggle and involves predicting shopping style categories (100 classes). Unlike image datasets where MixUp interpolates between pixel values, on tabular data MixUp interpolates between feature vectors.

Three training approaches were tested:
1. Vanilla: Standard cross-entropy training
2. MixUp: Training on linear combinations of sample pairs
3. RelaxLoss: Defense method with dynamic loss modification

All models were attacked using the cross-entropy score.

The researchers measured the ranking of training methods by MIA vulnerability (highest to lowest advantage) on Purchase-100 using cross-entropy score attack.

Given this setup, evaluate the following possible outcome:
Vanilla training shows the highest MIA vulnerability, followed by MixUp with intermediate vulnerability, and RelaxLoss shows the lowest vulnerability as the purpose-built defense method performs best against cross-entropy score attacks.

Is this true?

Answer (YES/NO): NO